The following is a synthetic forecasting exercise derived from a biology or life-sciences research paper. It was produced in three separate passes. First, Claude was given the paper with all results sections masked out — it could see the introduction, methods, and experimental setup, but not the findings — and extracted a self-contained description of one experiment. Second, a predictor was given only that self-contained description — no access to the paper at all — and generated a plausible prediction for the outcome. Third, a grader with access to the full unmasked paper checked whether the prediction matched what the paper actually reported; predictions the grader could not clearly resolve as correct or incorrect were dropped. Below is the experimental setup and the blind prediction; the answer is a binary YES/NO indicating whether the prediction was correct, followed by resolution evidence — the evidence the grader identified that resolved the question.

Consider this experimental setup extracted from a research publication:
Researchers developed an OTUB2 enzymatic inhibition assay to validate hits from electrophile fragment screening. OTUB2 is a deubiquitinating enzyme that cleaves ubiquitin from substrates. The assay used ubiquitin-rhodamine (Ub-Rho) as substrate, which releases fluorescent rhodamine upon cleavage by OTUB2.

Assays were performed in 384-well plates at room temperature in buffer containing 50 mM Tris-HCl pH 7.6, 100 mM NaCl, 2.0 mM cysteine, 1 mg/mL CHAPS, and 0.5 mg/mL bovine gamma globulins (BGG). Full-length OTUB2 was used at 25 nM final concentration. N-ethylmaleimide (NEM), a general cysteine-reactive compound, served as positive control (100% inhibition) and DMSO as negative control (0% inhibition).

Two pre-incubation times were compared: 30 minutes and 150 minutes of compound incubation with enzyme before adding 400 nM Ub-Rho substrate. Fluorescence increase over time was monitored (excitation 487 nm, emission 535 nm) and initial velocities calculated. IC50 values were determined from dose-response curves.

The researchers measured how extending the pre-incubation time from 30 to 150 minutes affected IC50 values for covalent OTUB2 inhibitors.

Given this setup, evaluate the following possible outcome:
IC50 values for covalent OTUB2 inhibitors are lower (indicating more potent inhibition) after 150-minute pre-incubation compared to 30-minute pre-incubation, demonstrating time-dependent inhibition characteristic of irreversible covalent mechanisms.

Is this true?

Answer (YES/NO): YES